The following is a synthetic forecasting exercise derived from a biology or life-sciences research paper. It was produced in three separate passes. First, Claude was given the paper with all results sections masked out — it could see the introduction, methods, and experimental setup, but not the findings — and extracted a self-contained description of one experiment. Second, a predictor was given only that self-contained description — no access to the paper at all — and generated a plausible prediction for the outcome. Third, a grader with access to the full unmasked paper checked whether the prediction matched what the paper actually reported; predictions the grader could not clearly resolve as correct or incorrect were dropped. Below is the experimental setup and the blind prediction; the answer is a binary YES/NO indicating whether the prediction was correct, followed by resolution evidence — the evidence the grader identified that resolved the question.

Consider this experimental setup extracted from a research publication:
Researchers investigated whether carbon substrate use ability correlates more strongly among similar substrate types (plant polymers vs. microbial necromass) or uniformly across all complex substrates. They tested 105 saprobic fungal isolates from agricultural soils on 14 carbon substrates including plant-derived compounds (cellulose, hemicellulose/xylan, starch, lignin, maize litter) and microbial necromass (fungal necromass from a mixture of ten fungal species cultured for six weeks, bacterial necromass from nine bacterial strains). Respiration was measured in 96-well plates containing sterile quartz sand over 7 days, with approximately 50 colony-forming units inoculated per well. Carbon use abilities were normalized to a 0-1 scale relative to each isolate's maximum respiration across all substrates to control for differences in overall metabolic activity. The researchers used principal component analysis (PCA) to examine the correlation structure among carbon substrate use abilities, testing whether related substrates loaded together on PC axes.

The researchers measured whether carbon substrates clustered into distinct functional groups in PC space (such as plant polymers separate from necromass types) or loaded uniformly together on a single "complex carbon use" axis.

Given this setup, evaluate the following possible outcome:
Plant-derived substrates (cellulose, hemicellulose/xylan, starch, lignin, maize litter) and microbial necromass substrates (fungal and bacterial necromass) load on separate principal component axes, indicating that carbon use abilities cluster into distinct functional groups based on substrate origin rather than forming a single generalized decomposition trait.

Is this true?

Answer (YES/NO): NO